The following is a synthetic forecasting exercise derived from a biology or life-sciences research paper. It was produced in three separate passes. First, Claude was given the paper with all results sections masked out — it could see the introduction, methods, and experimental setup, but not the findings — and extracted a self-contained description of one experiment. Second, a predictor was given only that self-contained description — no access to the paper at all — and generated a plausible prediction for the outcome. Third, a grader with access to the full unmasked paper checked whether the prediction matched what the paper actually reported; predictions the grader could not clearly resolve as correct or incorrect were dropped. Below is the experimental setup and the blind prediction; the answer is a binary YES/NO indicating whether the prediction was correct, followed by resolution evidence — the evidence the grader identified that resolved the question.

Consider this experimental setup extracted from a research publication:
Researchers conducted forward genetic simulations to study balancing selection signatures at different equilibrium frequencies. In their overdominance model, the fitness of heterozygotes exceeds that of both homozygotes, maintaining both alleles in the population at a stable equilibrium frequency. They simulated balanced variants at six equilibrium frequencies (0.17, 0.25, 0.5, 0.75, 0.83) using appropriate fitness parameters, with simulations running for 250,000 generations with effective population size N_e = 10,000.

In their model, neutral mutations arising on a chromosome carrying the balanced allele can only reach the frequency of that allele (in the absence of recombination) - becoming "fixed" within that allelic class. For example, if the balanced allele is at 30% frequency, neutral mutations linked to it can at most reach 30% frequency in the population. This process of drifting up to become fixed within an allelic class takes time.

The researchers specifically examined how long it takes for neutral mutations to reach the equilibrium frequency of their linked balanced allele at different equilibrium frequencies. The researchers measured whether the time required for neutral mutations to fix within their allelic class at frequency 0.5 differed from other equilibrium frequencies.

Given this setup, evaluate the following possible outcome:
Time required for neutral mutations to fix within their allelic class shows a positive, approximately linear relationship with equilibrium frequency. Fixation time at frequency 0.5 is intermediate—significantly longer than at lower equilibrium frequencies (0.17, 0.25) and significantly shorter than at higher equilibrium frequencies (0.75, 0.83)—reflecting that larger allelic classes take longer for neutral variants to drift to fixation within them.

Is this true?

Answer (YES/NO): NO